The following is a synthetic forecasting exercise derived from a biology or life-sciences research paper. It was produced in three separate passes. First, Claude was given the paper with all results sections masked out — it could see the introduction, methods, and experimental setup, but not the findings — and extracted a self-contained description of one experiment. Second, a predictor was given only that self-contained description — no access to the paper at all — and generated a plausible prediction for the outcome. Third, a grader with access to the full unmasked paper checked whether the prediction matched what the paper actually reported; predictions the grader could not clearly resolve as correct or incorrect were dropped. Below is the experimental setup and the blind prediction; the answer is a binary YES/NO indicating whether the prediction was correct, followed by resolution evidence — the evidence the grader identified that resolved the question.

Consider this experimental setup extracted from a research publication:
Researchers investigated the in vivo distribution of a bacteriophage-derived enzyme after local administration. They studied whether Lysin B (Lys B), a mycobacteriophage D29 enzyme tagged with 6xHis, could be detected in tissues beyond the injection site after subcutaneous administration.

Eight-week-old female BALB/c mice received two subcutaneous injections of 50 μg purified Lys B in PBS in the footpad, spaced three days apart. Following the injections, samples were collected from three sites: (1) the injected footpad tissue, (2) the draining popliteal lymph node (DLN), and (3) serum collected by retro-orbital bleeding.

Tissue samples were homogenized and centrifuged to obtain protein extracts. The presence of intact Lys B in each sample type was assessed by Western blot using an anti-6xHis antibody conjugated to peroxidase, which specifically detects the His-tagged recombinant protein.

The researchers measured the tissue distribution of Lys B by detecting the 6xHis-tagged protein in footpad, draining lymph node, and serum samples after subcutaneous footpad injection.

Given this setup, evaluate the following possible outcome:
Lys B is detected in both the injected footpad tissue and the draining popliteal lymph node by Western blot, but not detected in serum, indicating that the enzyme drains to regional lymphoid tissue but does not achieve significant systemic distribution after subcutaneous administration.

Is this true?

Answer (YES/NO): NO